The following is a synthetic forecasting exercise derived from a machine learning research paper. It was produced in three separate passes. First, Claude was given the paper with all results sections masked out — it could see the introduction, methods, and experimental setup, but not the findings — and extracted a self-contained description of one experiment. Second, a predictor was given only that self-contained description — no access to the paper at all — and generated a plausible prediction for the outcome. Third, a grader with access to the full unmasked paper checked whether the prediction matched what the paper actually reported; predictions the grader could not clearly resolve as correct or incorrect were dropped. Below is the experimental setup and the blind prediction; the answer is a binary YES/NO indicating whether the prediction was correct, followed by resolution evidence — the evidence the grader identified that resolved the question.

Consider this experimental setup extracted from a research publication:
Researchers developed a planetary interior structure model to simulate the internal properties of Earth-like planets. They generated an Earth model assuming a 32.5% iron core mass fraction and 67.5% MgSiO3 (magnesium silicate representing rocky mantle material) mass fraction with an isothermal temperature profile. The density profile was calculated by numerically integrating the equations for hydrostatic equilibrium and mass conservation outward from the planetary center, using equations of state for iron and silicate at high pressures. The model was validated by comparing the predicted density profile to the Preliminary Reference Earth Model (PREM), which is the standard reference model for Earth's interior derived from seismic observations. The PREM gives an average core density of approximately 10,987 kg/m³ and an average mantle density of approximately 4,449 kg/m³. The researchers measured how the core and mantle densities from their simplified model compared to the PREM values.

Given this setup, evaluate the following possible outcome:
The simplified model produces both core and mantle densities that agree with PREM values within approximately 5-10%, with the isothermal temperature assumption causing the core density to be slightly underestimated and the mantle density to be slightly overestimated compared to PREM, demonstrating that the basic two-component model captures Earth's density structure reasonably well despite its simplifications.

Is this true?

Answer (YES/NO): NO